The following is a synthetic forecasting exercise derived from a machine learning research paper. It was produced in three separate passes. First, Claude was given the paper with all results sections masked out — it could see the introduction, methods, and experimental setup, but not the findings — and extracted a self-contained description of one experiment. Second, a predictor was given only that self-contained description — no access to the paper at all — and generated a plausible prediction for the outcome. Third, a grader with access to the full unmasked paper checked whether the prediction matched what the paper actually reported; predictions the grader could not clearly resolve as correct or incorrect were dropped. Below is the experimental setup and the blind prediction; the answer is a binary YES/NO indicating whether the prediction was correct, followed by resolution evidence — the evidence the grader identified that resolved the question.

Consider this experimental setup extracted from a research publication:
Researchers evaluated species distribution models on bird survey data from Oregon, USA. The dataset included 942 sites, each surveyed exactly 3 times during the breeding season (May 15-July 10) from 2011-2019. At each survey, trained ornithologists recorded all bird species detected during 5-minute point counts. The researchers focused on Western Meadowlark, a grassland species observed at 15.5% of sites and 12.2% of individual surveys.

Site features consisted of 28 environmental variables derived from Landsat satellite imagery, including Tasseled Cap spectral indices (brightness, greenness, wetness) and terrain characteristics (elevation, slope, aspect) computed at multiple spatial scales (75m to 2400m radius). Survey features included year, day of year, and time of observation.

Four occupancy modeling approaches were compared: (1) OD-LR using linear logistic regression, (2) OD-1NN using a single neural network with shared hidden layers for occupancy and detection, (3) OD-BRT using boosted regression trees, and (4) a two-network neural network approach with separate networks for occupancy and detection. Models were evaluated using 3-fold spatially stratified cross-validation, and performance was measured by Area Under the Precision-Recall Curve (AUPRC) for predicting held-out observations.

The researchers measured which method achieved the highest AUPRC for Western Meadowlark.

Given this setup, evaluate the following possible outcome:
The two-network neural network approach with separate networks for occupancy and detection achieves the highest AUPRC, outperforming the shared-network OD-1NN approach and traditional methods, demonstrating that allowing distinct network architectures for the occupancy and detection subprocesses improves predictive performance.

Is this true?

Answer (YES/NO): NO